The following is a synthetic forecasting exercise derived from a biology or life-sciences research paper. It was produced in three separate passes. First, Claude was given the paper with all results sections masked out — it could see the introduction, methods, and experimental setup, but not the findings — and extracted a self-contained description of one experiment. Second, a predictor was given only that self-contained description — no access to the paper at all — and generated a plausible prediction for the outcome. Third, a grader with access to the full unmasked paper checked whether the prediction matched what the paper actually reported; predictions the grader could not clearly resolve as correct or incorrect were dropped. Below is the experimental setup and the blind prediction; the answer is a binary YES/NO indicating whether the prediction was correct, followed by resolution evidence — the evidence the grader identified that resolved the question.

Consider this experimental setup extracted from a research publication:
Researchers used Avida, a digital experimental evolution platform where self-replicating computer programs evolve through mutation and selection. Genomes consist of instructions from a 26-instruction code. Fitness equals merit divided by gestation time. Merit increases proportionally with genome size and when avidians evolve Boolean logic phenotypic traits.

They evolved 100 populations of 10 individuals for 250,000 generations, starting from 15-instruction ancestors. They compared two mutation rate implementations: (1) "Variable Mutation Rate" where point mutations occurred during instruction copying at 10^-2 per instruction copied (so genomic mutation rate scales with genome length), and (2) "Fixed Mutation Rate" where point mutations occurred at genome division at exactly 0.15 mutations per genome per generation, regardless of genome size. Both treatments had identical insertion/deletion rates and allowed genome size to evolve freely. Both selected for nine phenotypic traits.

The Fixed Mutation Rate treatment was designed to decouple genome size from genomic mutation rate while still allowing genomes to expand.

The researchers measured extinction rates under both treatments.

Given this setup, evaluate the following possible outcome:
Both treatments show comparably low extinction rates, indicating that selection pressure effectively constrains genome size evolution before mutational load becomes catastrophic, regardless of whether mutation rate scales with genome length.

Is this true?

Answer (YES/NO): NO